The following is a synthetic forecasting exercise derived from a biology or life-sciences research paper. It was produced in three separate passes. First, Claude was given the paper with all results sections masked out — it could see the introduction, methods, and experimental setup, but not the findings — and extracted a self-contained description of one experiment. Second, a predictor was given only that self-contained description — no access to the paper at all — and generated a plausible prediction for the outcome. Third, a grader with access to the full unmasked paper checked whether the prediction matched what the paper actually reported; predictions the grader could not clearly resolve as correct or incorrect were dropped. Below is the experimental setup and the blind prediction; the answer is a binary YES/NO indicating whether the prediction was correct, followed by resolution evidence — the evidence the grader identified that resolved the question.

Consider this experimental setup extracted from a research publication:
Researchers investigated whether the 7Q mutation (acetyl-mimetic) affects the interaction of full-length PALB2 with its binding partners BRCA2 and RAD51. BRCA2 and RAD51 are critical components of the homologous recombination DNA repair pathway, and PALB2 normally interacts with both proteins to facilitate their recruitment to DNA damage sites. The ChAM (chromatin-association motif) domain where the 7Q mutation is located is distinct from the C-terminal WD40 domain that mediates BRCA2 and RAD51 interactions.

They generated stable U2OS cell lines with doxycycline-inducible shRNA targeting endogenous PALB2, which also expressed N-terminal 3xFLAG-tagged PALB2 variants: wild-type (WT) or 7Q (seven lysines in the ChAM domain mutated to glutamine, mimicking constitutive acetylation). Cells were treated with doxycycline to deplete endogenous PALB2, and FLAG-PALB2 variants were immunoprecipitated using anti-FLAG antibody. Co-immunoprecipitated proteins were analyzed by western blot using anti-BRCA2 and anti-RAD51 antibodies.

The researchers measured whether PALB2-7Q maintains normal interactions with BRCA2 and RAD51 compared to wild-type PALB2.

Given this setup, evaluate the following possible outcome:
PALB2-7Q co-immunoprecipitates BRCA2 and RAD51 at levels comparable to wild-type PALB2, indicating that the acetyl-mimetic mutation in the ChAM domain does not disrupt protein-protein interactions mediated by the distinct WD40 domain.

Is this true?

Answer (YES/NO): YES